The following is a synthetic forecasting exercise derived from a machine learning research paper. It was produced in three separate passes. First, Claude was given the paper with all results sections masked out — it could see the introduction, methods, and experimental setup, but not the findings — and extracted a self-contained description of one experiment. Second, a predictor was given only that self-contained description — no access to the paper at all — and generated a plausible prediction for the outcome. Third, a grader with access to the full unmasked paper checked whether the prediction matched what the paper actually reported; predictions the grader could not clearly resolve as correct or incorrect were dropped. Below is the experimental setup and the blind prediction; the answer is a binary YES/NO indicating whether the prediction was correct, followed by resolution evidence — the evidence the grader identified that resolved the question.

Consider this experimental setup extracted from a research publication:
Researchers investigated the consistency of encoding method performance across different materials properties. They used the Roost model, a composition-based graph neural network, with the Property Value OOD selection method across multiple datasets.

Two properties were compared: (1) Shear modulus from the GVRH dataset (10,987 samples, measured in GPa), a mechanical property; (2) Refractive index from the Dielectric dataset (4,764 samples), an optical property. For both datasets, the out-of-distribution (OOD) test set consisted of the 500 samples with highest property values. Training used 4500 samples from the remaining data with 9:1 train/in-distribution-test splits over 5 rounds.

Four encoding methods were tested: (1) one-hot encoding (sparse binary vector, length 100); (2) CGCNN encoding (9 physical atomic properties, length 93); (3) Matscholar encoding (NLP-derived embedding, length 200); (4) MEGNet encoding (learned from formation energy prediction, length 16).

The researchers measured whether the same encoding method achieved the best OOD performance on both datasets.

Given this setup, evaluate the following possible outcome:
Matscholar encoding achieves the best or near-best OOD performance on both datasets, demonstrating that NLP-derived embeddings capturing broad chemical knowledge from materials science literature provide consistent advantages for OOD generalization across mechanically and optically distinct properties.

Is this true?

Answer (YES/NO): NO